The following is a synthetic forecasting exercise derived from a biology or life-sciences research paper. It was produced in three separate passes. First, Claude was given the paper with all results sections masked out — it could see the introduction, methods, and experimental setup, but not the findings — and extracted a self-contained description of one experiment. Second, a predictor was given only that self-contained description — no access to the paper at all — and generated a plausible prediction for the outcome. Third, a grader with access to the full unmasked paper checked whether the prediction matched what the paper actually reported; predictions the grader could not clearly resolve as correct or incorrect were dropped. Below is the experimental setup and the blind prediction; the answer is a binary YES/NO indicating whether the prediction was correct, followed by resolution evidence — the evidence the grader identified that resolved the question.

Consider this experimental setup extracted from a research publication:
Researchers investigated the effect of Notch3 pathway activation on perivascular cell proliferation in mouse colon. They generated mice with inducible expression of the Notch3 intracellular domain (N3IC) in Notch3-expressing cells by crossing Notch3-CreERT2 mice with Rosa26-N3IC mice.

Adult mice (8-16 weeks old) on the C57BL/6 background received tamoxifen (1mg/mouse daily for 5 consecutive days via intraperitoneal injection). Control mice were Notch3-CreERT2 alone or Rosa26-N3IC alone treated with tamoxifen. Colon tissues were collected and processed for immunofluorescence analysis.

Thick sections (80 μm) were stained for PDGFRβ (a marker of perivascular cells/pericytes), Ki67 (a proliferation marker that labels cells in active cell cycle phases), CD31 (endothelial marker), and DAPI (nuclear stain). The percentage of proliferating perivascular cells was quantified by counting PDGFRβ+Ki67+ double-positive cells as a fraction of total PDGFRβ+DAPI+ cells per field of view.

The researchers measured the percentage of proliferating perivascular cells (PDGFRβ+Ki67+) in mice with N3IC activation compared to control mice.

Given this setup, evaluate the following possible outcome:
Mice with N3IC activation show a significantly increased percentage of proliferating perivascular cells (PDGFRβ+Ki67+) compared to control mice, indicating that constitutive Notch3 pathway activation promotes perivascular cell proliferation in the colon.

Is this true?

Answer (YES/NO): YES